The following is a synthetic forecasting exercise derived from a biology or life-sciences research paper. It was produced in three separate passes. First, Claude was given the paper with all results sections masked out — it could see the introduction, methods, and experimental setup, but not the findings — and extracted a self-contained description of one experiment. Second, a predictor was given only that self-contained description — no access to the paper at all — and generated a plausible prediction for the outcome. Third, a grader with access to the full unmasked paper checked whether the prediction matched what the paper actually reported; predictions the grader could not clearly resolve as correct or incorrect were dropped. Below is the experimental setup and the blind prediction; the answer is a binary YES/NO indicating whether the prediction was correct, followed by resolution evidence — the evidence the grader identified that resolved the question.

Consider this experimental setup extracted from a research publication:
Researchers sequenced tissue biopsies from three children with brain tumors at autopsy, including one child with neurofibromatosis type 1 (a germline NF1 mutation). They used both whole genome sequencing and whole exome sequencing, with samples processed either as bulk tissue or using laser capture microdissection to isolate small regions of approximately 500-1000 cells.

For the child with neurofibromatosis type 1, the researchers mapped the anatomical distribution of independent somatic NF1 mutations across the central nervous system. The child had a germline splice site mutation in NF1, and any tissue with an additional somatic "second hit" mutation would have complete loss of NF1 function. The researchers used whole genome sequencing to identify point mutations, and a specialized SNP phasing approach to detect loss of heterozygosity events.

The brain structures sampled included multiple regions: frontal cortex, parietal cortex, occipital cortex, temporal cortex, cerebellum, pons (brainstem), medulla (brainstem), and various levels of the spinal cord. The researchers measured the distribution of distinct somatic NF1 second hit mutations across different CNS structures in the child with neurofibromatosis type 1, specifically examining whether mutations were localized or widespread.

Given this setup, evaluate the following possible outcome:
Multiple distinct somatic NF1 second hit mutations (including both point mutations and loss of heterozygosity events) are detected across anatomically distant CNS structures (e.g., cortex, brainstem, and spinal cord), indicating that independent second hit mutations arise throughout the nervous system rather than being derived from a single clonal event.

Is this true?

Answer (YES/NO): YES